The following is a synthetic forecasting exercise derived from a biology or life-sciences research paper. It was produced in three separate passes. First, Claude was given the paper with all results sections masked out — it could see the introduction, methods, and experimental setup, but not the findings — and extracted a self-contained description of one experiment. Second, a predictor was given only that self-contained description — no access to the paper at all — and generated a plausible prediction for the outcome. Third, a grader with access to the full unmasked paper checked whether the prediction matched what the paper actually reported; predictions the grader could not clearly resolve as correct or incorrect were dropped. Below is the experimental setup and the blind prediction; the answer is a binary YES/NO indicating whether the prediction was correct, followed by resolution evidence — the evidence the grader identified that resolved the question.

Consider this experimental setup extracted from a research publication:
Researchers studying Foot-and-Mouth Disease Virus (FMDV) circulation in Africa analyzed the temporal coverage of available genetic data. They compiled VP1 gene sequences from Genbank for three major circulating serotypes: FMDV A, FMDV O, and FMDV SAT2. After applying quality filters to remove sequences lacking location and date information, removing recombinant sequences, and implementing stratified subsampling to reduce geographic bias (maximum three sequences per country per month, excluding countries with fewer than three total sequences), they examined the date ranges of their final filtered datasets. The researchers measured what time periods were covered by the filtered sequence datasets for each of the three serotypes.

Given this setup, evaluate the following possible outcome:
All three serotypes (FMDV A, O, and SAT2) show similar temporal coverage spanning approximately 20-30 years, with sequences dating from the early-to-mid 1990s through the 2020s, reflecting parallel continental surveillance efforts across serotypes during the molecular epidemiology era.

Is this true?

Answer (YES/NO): NO